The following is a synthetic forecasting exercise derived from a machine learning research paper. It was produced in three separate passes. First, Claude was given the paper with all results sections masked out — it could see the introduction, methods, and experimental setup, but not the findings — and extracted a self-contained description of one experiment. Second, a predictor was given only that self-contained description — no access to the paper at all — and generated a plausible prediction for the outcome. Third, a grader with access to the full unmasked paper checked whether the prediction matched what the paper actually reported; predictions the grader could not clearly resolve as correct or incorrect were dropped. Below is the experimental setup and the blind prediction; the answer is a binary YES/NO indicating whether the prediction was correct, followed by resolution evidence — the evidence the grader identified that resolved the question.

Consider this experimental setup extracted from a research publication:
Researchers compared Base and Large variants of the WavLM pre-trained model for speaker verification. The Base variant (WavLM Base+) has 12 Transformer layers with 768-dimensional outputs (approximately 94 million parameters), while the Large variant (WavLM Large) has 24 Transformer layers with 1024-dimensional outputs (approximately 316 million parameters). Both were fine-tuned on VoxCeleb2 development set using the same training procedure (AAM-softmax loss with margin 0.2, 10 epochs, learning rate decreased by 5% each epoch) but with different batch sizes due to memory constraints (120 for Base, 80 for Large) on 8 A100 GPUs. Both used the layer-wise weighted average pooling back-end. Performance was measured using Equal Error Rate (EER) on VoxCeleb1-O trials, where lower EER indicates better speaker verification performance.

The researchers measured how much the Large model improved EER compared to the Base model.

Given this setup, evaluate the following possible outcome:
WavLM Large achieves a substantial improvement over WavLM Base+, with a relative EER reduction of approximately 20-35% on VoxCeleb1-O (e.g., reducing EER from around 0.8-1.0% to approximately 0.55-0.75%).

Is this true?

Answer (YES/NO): NO